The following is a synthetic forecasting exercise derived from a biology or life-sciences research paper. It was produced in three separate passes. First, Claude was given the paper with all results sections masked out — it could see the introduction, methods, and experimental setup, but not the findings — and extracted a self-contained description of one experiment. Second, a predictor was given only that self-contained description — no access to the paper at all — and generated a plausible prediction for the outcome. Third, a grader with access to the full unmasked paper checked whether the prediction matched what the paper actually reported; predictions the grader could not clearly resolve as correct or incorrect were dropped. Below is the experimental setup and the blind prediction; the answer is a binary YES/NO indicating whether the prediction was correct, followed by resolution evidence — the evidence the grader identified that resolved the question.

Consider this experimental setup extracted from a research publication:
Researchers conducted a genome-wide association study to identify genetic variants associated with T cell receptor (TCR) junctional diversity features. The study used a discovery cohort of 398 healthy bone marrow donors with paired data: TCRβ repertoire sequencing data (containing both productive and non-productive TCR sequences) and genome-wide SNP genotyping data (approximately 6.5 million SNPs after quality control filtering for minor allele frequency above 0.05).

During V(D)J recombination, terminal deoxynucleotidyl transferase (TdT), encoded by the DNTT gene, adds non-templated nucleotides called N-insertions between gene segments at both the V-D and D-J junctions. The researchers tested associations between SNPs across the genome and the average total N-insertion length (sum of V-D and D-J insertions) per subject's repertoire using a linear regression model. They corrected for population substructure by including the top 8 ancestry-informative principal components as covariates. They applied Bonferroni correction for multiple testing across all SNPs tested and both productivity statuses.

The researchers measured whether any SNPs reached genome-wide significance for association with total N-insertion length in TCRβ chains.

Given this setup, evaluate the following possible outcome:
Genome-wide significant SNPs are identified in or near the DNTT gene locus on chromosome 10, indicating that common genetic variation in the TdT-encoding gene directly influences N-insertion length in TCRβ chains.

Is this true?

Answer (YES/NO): YES